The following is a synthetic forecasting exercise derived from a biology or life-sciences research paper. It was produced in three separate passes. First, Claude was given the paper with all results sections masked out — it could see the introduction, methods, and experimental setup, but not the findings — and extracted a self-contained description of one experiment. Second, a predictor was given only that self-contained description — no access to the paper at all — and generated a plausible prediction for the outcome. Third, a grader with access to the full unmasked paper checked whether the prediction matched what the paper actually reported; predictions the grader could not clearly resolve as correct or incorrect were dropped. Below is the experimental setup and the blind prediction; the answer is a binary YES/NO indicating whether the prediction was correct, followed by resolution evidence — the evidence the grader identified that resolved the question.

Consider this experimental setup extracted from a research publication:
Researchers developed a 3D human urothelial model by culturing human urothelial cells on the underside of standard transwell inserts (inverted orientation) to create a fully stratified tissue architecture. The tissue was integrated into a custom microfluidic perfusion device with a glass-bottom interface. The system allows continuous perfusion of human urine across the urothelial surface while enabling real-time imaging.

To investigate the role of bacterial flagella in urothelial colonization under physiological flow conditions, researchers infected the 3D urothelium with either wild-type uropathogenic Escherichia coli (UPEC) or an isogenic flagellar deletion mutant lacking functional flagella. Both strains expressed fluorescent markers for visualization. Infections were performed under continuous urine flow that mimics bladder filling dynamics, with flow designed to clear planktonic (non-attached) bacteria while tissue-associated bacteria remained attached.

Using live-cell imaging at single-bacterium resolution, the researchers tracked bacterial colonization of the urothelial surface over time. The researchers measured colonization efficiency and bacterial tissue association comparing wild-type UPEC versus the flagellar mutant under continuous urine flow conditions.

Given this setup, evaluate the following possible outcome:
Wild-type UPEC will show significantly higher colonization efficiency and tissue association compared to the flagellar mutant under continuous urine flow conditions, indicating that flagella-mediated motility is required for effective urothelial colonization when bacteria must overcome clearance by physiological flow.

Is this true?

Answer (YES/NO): YES